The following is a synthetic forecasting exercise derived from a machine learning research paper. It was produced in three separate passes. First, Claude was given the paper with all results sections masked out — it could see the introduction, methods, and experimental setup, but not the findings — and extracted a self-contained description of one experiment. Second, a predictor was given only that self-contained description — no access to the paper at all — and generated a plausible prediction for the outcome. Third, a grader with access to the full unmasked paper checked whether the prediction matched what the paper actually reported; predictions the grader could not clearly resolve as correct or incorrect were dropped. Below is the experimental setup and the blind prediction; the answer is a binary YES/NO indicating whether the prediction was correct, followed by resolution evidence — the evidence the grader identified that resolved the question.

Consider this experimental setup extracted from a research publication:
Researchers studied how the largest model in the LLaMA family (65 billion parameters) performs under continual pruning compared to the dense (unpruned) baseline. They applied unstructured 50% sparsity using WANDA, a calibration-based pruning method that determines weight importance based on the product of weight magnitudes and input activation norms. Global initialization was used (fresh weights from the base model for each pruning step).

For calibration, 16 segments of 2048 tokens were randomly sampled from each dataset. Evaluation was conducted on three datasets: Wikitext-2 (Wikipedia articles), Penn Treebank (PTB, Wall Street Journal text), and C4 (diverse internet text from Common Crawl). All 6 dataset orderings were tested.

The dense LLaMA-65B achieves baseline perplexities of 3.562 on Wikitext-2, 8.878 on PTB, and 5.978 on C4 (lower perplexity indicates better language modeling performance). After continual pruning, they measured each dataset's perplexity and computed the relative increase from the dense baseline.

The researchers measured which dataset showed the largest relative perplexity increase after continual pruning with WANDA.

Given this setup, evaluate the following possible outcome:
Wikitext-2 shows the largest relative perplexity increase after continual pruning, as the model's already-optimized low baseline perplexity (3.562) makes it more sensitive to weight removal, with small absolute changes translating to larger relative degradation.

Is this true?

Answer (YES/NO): YES